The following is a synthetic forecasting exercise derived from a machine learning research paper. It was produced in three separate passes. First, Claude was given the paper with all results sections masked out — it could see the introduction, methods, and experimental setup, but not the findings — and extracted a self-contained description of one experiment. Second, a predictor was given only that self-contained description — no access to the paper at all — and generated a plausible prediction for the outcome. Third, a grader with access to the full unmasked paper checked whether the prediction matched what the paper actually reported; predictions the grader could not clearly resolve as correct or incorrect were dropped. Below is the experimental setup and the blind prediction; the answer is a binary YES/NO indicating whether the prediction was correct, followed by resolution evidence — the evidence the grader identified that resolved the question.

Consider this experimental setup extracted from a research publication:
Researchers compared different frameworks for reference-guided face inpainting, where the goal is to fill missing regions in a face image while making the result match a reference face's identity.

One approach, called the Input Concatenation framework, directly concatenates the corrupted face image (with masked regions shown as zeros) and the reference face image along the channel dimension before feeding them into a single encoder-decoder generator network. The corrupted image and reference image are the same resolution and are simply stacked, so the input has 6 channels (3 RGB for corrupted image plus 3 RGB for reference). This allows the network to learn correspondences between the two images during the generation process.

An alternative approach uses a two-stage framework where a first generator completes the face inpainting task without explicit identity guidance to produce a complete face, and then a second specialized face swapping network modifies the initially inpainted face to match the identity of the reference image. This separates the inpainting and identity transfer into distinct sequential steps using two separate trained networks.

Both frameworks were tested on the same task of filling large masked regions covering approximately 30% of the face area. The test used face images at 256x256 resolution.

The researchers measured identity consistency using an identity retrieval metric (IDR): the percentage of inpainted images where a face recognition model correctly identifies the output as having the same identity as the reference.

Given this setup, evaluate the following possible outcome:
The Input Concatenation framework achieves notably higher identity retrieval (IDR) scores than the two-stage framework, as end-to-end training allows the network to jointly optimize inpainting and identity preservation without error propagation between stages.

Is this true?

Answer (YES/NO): NO